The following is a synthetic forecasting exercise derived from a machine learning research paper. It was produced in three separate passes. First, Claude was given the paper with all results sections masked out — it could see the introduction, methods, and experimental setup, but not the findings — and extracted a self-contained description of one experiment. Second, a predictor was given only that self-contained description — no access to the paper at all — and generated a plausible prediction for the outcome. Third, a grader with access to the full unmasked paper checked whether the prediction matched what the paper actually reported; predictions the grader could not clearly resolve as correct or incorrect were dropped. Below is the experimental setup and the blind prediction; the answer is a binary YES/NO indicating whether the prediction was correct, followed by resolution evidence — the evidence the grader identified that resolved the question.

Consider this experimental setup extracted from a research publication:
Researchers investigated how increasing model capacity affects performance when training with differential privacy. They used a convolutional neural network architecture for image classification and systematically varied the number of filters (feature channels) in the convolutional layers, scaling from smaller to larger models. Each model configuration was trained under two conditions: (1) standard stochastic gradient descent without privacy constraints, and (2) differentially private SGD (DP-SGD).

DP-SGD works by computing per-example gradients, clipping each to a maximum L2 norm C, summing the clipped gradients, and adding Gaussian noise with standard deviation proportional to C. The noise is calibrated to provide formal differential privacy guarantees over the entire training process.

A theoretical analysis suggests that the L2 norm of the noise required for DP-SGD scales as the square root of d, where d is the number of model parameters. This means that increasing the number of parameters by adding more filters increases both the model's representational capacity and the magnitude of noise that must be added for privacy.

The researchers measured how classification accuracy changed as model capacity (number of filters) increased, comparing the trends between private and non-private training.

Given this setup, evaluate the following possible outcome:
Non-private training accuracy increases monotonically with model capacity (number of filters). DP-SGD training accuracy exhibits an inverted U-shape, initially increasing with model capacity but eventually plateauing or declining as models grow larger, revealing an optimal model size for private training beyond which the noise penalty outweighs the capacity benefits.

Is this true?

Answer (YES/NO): YES